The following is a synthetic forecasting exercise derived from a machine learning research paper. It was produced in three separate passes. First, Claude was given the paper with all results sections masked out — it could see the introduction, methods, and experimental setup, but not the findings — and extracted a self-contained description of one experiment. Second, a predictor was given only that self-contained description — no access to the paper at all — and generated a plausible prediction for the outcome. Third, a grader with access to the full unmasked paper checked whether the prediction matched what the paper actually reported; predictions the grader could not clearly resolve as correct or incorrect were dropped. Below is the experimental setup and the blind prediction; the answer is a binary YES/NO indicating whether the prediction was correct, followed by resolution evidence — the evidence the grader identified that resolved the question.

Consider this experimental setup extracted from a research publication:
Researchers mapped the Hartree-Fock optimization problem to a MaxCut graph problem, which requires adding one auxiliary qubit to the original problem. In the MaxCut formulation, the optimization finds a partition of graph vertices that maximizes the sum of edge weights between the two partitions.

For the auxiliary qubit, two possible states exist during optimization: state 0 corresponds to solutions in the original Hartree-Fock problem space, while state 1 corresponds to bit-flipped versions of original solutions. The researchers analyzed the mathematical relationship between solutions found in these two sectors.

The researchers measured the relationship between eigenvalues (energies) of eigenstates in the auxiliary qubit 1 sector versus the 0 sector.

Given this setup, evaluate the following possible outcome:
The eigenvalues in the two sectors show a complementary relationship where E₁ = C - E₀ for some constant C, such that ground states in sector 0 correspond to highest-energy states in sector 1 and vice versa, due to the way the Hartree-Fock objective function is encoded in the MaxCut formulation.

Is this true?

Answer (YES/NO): NO